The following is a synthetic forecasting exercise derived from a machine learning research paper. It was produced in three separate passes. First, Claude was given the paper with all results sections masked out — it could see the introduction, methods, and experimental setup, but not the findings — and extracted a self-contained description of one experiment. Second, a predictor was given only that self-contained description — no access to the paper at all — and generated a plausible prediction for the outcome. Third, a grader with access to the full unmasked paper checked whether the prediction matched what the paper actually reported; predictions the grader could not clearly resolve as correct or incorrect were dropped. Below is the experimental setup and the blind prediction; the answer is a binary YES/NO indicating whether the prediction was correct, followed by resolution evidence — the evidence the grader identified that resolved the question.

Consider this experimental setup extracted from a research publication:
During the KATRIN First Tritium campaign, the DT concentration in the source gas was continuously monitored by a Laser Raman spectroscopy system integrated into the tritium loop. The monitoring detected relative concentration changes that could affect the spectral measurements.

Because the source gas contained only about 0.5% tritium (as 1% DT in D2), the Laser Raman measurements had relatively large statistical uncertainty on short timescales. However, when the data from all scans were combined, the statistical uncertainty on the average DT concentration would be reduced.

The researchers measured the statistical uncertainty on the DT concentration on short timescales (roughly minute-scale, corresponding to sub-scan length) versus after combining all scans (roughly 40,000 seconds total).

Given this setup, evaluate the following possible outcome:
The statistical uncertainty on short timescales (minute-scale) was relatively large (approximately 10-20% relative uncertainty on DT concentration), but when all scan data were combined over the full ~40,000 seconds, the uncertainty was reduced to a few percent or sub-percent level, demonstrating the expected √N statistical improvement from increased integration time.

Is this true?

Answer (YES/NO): NO